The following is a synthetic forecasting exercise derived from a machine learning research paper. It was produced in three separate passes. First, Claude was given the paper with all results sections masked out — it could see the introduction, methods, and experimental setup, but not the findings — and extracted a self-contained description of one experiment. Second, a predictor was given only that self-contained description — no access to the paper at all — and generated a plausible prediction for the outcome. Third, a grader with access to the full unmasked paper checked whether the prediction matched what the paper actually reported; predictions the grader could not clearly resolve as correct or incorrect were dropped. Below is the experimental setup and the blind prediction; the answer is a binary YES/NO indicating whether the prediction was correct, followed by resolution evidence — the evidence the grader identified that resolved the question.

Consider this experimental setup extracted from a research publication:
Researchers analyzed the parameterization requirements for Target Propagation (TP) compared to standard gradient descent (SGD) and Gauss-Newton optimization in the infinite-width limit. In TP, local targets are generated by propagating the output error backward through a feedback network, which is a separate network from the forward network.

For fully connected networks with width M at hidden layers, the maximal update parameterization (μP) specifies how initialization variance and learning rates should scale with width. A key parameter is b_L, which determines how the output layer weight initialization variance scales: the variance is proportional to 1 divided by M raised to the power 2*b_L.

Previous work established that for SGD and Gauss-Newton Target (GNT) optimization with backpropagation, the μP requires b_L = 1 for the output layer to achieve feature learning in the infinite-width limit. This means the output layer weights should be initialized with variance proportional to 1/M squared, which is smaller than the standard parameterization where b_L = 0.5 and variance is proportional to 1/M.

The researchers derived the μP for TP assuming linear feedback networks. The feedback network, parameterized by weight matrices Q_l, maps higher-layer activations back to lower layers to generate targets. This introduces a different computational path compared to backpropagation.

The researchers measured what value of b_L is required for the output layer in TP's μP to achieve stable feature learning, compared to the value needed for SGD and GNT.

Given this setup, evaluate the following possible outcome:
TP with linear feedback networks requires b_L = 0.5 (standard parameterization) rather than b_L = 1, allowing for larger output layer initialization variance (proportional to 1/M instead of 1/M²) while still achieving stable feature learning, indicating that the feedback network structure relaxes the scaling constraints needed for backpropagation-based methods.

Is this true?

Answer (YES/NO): YES